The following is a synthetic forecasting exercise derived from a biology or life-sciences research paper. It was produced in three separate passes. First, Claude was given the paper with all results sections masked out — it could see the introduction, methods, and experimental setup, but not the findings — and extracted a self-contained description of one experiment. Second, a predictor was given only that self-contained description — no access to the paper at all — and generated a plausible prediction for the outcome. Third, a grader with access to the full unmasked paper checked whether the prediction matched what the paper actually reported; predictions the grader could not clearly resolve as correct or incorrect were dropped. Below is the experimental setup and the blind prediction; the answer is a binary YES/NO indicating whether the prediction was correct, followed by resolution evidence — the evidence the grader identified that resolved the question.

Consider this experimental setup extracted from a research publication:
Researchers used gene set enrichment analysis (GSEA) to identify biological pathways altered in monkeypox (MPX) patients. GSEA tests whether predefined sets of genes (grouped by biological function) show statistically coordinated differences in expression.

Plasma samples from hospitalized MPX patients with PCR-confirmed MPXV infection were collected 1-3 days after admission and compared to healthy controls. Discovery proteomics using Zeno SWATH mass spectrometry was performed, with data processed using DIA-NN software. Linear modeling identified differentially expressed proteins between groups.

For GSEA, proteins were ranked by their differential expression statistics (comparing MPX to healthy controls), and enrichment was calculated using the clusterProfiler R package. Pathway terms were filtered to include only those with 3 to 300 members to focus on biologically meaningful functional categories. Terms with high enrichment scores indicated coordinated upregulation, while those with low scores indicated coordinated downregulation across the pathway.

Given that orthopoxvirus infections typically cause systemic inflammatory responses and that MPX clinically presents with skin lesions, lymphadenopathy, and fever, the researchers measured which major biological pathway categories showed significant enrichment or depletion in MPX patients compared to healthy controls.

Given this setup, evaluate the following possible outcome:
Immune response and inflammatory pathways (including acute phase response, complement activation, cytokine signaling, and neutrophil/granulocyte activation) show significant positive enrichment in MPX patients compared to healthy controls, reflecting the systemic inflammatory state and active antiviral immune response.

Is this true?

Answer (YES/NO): NO